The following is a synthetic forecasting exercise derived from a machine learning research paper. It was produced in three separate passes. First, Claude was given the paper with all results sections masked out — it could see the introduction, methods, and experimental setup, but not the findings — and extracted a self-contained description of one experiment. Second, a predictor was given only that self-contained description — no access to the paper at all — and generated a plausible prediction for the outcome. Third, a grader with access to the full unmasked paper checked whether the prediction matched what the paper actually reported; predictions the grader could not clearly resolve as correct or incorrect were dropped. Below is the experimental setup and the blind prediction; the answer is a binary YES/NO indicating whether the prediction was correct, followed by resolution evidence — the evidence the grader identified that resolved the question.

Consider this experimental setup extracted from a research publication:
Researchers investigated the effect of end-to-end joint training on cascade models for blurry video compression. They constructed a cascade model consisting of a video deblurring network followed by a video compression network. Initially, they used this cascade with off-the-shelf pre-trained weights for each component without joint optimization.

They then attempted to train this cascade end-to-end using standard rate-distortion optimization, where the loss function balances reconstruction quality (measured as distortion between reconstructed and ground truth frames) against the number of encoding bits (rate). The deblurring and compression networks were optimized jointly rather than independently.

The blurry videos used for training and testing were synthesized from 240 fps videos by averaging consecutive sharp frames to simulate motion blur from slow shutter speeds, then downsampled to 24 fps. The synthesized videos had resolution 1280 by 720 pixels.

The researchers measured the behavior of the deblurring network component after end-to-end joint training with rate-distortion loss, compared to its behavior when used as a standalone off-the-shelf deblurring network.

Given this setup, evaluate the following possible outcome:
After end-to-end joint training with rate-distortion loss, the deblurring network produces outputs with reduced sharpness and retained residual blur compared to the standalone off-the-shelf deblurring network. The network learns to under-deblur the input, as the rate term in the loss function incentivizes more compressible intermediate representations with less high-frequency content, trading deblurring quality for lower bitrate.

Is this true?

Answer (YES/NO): NO